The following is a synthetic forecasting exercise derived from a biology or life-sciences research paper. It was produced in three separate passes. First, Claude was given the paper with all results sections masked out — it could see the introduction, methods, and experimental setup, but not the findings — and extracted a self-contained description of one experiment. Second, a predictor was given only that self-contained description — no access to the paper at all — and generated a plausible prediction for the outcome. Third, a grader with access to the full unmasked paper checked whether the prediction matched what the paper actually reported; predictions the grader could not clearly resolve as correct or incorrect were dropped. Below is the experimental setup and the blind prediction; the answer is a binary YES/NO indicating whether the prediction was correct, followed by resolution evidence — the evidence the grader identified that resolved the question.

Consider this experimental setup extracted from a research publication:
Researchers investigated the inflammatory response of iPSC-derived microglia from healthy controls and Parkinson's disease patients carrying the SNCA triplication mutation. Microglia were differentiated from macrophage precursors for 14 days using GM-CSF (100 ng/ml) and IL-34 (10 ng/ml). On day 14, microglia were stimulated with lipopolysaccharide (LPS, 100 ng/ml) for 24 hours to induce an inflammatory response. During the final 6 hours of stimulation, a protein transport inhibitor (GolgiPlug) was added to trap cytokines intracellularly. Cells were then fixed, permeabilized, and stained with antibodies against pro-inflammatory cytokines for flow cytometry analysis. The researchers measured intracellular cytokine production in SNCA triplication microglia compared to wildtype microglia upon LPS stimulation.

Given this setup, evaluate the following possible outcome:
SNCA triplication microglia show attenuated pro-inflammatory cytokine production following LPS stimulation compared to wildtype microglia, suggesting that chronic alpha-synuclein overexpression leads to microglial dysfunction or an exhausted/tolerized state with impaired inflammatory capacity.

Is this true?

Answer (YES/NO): NO